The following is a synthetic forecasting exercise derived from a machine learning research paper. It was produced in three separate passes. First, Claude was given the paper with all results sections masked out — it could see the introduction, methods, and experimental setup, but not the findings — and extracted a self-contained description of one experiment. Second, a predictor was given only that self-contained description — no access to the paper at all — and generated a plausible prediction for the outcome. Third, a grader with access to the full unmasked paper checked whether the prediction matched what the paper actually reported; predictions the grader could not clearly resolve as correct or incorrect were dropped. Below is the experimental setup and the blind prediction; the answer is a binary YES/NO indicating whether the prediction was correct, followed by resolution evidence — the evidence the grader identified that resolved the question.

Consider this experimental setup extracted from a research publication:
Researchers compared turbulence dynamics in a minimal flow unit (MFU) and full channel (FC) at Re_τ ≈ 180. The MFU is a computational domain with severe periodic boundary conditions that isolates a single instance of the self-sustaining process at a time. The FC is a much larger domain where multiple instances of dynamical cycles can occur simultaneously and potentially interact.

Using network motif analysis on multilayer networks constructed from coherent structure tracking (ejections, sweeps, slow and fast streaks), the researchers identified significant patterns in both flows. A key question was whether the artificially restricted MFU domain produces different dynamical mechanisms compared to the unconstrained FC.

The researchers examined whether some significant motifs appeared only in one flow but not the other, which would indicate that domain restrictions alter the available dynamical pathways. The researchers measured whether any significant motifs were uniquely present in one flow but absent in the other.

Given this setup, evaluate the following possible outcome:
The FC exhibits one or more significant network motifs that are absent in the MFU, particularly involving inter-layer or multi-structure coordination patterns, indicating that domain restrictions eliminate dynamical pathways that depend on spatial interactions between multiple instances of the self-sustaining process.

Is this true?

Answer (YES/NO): NO